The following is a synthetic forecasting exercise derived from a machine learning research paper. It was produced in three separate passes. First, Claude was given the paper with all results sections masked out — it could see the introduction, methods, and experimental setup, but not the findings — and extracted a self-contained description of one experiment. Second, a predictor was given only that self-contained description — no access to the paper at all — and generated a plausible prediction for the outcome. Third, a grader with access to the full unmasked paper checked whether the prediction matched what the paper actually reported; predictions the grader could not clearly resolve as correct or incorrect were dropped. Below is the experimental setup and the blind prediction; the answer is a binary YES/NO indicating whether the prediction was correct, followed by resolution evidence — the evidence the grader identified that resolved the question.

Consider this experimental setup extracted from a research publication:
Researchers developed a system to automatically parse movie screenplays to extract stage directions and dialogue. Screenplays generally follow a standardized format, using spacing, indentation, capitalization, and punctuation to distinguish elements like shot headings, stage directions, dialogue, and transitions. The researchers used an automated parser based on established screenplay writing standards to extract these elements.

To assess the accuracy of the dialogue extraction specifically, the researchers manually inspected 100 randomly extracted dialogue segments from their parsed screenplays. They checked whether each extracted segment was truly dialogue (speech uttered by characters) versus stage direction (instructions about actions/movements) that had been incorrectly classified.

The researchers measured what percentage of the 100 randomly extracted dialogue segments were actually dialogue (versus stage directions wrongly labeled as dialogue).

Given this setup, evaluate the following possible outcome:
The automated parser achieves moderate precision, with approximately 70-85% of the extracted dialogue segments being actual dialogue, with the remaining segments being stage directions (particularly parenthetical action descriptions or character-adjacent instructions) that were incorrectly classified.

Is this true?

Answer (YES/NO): YES